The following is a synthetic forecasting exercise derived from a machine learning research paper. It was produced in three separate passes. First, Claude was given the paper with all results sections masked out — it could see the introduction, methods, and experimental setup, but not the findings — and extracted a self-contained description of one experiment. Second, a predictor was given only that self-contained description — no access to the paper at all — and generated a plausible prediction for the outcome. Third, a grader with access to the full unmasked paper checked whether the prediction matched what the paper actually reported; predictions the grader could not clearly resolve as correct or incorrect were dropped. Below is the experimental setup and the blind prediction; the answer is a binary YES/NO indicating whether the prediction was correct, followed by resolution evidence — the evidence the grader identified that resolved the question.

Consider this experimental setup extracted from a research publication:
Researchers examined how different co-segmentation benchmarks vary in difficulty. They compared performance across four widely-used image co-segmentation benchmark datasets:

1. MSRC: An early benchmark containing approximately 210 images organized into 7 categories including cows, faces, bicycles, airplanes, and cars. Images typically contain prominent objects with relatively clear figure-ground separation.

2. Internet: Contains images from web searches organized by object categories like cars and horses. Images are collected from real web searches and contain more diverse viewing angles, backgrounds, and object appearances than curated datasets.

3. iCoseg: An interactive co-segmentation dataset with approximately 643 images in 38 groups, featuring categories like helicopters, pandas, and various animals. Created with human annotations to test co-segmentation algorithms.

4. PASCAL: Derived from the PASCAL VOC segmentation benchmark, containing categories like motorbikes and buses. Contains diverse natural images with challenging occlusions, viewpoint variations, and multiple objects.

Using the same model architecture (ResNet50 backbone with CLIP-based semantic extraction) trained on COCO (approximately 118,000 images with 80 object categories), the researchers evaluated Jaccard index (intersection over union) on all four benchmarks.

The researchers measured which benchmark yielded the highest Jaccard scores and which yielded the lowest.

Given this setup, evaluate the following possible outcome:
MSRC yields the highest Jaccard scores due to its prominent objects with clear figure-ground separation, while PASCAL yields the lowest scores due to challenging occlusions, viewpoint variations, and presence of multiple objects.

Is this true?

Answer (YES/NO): NO